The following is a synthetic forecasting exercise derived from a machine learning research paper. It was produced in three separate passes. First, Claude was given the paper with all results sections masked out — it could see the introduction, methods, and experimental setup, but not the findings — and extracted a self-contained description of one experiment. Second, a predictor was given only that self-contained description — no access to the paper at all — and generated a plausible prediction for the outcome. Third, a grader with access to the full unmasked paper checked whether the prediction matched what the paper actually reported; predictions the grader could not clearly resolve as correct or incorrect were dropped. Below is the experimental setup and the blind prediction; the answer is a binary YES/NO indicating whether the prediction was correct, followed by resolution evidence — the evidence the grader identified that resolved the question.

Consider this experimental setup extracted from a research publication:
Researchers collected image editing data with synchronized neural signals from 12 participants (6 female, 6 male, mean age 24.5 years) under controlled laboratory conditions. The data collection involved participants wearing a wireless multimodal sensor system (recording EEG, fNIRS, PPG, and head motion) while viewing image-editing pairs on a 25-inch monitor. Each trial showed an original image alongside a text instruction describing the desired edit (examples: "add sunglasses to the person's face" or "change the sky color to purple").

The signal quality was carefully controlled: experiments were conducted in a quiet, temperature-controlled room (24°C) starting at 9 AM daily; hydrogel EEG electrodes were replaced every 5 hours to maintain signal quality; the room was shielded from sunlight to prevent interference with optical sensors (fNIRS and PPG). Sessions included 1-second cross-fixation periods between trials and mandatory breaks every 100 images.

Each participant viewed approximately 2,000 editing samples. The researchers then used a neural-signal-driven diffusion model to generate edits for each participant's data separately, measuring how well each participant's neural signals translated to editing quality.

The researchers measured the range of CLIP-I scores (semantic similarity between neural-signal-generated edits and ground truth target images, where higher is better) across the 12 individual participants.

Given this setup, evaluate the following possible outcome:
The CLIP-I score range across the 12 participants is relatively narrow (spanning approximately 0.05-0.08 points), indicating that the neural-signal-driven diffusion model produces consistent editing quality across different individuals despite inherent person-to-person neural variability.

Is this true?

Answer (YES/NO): YES